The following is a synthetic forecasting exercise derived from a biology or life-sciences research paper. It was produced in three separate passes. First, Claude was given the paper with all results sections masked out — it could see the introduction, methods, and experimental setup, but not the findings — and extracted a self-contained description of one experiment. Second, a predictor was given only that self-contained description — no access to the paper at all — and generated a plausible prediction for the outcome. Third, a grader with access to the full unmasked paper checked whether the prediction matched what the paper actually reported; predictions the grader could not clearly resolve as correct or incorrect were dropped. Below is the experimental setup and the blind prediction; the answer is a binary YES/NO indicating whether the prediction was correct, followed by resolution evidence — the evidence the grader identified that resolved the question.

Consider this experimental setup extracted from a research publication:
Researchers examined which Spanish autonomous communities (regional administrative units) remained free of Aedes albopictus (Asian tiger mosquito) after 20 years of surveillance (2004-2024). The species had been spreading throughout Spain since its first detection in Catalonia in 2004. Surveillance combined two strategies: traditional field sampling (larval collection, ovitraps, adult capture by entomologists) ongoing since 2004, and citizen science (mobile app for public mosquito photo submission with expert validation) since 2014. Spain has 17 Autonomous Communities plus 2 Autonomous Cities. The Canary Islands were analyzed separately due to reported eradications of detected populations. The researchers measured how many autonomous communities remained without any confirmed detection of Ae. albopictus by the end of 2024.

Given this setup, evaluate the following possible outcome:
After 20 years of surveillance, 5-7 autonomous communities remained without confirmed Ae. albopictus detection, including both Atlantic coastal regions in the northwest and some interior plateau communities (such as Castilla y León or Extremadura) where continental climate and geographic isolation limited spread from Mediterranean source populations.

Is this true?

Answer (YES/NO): NO